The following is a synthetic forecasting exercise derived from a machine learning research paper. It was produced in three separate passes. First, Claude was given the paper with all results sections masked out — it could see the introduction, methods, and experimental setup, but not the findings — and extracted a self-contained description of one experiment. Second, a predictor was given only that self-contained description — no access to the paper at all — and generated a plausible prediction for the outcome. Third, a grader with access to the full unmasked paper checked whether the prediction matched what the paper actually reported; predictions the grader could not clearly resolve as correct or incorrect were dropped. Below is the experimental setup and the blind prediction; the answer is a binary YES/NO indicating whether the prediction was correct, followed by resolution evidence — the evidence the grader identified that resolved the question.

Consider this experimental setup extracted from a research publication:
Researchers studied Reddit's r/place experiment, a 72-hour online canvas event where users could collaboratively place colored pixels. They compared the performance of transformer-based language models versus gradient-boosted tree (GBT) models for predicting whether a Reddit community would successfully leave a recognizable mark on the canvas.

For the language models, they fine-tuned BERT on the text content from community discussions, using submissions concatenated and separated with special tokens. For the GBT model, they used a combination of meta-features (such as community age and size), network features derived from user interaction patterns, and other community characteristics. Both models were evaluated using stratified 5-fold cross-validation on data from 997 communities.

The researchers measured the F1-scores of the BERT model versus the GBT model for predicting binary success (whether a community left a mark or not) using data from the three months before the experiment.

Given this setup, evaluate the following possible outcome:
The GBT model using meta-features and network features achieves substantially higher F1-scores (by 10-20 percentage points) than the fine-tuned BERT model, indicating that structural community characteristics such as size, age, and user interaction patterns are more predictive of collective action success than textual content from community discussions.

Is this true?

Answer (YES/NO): NO